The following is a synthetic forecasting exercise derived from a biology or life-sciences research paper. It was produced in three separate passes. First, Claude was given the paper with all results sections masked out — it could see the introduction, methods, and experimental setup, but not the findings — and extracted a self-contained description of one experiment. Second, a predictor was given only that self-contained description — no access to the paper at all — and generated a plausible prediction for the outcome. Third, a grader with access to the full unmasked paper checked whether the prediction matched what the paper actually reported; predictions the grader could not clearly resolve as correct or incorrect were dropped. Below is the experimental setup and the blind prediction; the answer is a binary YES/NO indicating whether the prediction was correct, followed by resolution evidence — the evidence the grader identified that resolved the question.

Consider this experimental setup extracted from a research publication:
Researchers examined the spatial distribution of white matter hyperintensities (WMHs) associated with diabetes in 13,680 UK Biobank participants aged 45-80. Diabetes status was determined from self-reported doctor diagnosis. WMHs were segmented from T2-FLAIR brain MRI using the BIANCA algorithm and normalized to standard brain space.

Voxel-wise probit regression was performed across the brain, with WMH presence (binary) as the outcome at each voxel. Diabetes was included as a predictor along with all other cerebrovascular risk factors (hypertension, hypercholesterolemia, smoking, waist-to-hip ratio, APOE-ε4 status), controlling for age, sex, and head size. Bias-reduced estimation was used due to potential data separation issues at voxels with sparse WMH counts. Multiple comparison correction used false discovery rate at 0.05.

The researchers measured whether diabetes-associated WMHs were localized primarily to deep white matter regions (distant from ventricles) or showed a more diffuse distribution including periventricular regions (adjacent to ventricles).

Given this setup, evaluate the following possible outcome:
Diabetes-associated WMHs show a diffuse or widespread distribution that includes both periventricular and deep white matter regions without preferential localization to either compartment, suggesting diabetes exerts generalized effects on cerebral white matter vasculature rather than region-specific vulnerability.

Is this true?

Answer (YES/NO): NO